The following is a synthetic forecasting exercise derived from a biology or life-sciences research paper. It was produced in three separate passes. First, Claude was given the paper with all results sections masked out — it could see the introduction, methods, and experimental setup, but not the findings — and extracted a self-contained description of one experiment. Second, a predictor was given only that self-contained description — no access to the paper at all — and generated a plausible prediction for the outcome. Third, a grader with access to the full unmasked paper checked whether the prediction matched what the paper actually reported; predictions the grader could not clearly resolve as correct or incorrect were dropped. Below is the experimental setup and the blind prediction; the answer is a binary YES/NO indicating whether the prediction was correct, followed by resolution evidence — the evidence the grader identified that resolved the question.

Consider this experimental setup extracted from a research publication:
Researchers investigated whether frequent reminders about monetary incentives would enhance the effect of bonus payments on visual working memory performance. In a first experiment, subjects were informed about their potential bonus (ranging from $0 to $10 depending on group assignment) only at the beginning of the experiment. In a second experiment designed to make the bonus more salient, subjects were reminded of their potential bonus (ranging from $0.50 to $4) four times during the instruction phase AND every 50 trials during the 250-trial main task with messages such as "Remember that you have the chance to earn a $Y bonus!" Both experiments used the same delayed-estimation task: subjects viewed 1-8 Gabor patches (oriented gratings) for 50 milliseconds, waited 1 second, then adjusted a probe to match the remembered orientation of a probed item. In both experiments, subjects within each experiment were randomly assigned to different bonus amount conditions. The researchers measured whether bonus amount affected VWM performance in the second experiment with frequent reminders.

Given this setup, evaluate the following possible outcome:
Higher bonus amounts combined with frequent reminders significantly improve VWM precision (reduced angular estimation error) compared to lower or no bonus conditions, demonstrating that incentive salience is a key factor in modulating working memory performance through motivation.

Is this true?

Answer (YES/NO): NO